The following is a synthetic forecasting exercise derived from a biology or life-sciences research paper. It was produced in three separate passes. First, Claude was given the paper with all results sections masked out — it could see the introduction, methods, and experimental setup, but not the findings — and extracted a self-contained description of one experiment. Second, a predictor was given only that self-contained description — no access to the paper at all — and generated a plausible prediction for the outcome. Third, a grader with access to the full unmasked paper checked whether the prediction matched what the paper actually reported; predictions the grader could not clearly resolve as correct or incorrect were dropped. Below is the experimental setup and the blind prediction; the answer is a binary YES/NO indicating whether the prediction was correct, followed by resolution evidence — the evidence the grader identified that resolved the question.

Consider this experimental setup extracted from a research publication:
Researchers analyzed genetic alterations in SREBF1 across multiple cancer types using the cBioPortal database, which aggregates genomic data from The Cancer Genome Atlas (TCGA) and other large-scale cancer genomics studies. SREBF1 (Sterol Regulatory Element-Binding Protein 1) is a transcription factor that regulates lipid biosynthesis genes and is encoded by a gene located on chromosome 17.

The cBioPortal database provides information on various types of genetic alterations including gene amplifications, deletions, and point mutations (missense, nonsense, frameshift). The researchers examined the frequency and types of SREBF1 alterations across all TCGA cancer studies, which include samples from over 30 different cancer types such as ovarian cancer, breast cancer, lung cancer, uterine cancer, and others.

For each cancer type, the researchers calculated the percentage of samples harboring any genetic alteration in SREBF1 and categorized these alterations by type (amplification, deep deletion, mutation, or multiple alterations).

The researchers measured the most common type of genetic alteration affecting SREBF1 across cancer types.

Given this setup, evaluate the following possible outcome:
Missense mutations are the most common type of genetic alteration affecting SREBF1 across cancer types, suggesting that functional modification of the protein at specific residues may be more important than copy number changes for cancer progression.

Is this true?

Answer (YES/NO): YES